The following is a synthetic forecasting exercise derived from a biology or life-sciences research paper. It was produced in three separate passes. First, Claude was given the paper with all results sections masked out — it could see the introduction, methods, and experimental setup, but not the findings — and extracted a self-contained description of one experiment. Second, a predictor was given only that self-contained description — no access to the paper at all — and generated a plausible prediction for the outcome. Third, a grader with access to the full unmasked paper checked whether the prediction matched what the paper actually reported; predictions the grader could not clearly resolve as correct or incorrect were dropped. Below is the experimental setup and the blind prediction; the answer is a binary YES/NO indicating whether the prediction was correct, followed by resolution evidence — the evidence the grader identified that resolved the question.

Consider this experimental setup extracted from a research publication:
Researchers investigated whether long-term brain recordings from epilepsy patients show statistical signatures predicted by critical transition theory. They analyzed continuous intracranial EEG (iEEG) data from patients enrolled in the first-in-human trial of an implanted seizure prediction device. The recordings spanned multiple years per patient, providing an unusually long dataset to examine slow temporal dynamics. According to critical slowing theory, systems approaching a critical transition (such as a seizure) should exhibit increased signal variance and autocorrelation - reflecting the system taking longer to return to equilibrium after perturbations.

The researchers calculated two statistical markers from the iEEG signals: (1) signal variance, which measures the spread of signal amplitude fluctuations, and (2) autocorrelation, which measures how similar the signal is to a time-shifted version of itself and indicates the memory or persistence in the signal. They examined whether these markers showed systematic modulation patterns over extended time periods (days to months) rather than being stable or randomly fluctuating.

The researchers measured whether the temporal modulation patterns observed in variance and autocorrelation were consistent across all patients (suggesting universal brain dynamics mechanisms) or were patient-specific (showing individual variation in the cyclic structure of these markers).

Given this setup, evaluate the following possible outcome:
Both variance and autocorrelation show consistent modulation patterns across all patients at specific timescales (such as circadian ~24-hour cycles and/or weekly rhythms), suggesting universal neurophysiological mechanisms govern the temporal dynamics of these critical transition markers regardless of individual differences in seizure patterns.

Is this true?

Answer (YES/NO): NO